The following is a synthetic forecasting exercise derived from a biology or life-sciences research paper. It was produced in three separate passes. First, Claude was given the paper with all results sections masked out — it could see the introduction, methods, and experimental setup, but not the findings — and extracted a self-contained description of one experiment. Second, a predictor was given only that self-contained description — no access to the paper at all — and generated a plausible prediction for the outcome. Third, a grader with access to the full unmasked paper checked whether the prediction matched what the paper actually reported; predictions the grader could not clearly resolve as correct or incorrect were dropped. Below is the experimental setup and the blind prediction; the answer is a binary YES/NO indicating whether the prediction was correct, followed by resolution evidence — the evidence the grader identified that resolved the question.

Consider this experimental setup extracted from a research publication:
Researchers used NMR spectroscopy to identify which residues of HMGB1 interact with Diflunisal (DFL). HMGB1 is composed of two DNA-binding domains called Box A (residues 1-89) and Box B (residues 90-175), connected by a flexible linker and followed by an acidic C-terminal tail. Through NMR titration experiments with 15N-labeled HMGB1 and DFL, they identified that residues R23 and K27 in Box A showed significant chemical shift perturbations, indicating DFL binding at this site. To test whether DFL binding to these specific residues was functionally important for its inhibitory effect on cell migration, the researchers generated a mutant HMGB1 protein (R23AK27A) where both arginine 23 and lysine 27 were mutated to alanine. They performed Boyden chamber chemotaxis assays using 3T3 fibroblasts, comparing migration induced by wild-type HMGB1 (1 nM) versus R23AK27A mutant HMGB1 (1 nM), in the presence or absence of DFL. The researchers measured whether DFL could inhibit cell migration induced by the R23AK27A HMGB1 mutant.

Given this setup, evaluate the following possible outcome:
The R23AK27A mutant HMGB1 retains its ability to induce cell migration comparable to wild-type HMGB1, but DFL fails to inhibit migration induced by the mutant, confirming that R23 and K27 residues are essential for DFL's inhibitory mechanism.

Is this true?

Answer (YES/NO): YES